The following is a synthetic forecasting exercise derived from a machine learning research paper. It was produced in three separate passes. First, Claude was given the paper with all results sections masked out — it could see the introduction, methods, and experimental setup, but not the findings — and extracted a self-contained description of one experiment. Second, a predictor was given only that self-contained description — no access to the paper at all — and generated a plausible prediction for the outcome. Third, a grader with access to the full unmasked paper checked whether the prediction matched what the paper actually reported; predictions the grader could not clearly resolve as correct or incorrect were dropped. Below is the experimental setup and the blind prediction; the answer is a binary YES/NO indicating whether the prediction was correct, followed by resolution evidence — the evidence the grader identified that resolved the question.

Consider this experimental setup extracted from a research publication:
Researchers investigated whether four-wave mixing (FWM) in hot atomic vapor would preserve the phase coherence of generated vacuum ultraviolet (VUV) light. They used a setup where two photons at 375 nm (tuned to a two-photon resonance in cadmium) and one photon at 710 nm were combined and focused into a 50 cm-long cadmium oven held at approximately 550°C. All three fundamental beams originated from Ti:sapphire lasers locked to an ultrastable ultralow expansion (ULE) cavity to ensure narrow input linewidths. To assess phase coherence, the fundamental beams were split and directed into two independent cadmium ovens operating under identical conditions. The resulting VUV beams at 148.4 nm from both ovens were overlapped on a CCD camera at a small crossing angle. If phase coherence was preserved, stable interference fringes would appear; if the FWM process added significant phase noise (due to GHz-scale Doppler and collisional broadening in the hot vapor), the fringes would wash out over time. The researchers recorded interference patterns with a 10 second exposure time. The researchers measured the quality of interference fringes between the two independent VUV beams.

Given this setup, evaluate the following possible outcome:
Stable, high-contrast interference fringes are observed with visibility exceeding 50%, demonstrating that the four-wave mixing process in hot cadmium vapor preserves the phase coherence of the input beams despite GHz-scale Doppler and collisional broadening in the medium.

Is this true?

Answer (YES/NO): YES